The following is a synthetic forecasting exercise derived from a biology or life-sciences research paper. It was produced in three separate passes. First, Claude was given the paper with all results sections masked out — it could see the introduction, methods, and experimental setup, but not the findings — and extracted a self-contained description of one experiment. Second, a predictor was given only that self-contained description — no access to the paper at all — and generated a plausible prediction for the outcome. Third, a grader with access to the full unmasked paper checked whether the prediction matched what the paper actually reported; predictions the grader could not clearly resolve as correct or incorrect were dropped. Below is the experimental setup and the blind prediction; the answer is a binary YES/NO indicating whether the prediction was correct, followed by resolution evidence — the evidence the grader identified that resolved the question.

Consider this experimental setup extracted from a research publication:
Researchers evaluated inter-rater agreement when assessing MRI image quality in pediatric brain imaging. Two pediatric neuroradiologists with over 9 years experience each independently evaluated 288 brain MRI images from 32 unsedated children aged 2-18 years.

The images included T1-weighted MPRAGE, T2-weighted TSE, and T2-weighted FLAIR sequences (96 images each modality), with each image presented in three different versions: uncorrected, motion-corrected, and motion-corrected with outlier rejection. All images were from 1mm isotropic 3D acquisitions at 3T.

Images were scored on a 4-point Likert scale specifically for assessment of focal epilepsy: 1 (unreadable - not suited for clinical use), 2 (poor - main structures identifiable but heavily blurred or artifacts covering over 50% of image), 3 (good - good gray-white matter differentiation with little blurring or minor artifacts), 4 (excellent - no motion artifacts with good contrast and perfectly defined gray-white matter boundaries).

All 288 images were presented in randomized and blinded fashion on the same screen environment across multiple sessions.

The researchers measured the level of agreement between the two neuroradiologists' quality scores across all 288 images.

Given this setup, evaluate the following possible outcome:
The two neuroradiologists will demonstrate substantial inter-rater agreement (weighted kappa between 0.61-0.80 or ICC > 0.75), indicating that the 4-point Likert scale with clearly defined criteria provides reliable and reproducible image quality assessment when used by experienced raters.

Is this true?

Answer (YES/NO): NO